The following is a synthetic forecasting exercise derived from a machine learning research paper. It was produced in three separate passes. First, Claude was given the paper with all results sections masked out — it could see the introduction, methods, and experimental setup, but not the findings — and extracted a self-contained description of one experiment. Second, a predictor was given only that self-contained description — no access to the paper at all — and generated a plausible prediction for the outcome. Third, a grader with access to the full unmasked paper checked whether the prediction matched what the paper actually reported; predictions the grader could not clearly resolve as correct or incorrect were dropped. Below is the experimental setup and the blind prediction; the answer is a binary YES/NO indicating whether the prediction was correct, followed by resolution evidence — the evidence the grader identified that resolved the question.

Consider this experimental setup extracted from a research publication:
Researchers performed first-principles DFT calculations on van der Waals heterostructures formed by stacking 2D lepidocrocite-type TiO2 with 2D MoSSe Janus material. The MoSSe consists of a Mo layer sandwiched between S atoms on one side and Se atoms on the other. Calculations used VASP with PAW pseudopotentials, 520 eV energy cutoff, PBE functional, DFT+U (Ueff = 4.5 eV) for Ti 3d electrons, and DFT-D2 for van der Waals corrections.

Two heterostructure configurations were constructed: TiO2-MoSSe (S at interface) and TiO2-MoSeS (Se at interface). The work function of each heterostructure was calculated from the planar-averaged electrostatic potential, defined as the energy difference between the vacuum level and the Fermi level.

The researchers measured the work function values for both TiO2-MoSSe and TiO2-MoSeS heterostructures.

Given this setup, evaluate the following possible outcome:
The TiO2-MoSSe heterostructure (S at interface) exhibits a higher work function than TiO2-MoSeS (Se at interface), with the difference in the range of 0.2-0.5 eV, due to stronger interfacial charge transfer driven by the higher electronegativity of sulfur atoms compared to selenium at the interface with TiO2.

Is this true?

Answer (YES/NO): NO